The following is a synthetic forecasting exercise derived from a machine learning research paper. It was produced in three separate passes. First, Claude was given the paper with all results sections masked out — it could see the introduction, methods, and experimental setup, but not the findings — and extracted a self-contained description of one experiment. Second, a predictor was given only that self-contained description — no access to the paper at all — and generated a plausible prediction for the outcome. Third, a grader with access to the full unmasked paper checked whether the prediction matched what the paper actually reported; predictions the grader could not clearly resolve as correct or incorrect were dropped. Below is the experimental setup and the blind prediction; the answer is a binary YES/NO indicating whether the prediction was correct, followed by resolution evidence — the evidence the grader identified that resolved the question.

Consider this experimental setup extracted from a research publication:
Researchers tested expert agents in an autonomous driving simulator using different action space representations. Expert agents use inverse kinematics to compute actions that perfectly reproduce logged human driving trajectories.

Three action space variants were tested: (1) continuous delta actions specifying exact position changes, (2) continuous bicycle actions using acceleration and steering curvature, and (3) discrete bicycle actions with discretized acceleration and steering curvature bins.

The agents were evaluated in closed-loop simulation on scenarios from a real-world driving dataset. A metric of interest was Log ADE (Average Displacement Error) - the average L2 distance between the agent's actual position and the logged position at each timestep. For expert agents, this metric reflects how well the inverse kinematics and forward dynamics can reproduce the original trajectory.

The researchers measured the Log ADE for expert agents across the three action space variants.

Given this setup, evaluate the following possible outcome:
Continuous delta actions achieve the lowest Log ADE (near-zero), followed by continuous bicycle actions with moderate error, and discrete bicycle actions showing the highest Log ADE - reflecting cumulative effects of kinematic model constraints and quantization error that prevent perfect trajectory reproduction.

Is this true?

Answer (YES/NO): NO